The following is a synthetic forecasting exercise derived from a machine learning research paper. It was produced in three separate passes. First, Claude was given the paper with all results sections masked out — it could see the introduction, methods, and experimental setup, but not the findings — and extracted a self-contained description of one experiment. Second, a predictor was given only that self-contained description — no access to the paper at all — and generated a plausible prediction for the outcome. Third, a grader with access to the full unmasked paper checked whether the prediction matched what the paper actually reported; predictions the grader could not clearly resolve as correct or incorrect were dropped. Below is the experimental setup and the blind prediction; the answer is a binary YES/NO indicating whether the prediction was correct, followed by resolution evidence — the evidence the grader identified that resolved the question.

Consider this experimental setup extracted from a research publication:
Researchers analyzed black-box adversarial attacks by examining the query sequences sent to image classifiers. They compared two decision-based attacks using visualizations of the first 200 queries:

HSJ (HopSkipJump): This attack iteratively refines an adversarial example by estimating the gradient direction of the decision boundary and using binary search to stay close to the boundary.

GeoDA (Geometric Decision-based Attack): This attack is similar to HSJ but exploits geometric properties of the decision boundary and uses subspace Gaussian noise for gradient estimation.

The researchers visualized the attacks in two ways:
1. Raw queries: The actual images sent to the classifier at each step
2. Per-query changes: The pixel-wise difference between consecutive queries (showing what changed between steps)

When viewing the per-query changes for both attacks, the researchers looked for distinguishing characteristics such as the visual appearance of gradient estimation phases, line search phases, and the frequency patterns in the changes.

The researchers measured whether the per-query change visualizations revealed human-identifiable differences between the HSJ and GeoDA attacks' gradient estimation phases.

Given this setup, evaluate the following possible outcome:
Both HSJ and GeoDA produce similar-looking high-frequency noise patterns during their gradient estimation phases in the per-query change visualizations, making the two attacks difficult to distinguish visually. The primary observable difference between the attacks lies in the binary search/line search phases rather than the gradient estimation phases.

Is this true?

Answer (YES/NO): NO